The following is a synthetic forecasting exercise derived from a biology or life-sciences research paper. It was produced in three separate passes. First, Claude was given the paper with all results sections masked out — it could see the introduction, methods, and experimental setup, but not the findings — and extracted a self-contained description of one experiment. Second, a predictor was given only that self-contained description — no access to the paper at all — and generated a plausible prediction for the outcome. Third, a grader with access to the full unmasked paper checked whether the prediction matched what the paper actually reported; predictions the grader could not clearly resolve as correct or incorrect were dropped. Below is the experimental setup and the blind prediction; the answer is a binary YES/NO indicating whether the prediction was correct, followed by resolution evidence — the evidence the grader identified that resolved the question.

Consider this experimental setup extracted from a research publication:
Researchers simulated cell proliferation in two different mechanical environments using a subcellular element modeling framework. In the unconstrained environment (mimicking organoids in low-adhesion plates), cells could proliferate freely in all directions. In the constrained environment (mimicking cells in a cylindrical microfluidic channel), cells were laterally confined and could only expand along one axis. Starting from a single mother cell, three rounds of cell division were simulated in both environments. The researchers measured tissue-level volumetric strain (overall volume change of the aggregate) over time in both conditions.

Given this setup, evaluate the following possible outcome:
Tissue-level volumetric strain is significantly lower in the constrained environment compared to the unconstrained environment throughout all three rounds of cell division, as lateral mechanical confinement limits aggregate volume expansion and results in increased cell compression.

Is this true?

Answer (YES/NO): NO